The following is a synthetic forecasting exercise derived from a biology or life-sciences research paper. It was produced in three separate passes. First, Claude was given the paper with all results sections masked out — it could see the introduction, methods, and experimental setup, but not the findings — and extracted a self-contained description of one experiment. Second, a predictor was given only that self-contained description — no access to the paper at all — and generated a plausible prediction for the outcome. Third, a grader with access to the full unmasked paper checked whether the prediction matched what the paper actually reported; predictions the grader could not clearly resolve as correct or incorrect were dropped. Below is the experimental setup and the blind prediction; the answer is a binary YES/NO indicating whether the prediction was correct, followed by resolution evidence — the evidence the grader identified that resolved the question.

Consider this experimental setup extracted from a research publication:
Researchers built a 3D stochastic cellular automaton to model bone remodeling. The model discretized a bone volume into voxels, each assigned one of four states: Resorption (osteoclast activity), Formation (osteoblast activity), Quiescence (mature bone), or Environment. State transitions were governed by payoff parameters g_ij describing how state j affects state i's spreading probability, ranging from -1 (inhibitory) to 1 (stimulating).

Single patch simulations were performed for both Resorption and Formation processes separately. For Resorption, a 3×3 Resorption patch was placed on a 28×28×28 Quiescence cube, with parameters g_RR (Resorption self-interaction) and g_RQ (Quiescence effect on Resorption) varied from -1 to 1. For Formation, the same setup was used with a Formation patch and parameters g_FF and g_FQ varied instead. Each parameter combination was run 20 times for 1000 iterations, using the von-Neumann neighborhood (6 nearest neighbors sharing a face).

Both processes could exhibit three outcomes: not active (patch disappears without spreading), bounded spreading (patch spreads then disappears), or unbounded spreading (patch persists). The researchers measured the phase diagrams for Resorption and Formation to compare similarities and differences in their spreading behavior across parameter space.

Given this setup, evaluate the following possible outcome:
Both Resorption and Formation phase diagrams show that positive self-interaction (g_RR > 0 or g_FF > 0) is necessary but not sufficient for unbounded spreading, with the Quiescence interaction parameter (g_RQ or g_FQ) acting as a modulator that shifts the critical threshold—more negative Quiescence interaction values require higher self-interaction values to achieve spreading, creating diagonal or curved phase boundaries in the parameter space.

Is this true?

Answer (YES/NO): NO